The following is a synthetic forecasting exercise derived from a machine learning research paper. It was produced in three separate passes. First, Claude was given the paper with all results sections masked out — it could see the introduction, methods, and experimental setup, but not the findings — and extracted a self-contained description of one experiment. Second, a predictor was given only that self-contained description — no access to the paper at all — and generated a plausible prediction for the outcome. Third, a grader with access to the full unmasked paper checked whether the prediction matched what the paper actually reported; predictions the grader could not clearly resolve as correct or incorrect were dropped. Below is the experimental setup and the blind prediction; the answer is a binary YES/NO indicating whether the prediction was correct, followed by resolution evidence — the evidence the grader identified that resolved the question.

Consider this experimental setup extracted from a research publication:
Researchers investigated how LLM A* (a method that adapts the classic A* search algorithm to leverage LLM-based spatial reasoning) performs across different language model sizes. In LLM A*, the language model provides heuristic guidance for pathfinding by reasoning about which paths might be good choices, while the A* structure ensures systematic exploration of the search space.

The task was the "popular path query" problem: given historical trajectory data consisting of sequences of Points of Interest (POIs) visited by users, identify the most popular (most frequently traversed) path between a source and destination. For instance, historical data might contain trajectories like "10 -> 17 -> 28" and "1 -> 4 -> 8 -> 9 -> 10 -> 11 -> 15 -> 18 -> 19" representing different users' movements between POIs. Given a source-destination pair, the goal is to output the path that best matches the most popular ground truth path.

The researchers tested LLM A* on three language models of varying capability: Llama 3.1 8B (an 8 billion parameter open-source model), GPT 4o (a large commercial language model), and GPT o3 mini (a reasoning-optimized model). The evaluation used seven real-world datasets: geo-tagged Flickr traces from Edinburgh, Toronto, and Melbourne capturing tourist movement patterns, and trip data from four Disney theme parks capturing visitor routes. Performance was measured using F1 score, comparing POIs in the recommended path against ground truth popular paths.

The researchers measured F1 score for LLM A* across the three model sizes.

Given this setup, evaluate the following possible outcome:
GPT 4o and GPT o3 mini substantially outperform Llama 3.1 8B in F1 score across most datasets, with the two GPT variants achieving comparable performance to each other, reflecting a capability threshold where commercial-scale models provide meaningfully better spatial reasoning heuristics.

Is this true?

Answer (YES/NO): NO